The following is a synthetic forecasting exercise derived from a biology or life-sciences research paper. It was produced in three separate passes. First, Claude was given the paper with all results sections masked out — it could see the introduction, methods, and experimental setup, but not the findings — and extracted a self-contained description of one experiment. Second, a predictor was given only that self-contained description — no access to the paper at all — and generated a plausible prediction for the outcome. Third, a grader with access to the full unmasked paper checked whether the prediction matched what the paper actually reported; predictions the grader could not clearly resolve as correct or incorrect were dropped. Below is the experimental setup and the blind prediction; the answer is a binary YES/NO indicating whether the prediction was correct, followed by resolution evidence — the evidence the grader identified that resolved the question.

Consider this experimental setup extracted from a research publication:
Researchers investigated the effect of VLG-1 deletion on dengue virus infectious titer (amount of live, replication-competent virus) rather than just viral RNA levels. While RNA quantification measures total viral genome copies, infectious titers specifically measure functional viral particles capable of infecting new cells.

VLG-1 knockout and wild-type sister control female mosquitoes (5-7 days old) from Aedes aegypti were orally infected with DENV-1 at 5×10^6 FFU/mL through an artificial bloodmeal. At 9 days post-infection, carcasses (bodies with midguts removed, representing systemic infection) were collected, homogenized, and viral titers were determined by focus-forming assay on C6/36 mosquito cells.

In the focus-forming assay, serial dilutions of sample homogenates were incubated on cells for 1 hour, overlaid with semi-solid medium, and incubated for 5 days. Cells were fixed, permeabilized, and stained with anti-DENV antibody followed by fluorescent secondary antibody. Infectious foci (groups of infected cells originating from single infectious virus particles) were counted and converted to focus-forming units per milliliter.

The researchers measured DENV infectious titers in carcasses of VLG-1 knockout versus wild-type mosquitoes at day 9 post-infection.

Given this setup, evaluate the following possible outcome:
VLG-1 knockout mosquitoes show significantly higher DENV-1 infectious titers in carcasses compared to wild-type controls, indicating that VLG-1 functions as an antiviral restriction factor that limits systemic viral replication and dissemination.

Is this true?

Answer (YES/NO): NO